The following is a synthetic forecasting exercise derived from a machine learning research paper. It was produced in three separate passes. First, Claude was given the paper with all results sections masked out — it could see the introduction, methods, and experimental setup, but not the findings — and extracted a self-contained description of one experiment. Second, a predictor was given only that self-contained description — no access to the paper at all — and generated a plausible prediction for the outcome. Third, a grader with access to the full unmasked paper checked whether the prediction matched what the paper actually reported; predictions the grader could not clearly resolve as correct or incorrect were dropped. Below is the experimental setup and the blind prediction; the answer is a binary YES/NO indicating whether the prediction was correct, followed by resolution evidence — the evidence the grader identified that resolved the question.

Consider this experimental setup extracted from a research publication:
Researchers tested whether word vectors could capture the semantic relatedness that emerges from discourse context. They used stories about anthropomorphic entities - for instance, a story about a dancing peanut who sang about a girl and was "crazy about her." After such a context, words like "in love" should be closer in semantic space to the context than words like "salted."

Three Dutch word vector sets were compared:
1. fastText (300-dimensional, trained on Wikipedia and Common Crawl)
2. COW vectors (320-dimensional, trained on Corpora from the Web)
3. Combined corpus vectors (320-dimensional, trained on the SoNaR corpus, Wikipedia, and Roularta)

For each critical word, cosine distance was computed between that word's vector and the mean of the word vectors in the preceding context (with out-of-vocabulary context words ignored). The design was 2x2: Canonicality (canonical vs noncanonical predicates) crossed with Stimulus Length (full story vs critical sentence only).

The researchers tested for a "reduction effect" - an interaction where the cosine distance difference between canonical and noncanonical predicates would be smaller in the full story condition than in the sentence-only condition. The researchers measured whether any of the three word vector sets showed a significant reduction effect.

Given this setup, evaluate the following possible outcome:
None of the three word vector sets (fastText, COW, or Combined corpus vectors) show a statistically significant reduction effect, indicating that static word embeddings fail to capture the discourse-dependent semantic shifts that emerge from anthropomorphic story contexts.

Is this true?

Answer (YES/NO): NO